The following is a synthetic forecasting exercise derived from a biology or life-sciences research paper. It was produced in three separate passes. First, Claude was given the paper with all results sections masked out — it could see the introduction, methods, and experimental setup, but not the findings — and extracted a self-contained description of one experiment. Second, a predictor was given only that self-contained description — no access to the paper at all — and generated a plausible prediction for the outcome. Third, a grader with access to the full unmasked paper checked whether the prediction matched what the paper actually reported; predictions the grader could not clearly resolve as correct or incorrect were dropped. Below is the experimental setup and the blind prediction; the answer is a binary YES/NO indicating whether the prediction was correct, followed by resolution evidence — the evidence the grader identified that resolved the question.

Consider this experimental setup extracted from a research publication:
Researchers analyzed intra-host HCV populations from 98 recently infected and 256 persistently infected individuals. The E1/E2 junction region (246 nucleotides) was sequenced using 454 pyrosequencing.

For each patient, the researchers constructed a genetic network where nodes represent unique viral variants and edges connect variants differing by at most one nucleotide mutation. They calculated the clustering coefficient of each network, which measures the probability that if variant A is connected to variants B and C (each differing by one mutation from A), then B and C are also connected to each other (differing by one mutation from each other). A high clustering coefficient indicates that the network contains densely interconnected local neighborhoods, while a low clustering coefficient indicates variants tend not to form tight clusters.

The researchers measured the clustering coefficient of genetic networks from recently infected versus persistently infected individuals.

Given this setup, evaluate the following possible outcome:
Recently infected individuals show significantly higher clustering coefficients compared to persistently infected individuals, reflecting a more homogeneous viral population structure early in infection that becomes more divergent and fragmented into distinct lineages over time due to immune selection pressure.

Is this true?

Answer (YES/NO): YES